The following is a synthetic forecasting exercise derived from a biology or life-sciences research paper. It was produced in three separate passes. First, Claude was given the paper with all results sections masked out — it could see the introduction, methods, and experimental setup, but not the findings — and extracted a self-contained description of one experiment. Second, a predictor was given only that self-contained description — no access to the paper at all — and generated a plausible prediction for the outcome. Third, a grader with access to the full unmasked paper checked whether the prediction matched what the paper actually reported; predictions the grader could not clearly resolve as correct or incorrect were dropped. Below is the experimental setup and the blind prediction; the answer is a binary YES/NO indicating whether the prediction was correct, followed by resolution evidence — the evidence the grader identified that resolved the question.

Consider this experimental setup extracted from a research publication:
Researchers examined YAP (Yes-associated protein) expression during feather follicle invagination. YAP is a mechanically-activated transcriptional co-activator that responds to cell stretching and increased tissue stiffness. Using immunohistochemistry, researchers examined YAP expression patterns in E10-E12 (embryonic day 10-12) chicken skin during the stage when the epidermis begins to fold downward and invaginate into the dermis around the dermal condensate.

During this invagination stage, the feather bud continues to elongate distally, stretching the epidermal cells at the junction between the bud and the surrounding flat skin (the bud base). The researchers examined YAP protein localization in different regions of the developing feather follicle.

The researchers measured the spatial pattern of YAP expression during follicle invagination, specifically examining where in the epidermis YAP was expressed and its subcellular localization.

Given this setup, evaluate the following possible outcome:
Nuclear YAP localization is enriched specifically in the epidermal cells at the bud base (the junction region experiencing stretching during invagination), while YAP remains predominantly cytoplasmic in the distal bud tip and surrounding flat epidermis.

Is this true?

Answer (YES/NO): NO